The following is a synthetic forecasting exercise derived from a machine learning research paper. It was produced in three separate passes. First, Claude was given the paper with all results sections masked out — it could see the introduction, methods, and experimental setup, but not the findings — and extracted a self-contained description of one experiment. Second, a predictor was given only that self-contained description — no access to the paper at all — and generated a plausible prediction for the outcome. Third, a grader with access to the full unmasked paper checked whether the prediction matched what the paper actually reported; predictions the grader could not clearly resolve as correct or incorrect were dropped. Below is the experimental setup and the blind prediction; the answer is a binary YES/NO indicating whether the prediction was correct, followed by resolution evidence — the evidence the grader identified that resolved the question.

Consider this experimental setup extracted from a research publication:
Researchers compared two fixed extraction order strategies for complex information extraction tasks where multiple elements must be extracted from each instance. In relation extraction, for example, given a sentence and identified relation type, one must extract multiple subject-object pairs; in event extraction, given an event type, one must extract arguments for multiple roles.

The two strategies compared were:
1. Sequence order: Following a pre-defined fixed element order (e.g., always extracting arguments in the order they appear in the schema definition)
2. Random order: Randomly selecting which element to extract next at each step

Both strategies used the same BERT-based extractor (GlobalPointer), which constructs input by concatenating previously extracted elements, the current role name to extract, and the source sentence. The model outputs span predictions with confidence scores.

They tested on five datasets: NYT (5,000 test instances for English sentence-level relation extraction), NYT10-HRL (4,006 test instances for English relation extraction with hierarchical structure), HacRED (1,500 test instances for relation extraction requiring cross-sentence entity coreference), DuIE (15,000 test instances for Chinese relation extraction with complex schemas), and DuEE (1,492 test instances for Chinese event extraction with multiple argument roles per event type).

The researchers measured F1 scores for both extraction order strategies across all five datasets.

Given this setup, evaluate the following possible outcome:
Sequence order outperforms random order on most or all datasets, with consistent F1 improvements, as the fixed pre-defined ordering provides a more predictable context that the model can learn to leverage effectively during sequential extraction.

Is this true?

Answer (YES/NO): NO